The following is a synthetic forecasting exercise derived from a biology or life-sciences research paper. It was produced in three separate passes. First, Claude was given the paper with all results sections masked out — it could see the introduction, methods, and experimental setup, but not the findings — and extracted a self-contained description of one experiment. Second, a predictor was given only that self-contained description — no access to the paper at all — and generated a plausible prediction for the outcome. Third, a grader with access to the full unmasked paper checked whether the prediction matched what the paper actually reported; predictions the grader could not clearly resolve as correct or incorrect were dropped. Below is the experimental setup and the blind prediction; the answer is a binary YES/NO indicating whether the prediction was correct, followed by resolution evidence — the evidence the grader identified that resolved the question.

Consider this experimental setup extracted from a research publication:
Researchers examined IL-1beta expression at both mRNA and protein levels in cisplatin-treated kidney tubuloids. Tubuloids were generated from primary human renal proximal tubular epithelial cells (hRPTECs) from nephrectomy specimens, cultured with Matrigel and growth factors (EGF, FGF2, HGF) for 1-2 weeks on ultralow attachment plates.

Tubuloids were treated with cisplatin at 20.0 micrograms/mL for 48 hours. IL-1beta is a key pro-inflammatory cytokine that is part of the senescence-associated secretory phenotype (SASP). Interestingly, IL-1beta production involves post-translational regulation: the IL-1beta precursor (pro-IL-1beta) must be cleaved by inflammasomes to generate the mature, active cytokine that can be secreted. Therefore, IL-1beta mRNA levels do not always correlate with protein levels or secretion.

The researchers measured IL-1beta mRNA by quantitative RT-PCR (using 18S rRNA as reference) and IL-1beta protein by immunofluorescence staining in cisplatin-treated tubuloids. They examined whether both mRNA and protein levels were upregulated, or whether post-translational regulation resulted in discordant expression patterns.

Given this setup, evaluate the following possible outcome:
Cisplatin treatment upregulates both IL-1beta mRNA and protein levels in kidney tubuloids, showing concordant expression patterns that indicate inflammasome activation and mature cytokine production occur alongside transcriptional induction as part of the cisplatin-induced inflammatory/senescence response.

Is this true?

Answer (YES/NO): YES